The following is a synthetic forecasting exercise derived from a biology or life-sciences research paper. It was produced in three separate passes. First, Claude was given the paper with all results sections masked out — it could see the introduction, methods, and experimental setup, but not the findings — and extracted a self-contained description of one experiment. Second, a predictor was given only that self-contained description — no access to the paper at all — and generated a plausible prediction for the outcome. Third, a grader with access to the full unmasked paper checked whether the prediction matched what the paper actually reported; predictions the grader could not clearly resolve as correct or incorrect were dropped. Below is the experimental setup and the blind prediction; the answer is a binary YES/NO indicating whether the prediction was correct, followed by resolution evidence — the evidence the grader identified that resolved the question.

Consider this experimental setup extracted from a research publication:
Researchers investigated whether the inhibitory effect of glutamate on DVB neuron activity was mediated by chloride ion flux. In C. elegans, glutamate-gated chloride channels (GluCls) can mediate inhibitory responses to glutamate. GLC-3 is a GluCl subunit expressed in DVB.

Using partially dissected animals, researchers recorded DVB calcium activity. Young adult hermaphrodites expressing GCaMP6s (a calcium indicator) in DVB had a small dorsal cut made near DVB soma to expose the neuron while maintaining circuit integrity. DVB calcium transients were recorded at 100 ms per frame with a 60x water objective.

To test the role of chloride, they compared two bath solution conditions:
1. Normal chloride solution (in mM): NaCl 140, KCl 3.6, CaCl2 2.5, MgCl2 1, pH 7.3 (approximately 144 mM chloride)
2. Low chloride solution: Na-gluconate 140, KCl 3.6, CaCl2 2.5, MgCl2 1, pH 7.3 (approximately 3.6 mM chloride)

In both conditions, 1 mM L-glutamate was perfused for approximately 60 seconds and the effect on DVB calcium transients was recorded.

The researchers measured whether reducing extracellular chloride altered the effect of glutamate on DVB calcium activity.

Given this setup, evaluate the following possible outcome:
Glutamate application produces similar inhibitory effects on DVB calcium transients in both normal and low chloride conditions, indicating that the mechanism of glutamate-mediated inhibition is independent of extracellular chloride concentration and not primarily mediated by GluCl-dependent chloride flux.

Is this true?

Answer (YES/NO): NO